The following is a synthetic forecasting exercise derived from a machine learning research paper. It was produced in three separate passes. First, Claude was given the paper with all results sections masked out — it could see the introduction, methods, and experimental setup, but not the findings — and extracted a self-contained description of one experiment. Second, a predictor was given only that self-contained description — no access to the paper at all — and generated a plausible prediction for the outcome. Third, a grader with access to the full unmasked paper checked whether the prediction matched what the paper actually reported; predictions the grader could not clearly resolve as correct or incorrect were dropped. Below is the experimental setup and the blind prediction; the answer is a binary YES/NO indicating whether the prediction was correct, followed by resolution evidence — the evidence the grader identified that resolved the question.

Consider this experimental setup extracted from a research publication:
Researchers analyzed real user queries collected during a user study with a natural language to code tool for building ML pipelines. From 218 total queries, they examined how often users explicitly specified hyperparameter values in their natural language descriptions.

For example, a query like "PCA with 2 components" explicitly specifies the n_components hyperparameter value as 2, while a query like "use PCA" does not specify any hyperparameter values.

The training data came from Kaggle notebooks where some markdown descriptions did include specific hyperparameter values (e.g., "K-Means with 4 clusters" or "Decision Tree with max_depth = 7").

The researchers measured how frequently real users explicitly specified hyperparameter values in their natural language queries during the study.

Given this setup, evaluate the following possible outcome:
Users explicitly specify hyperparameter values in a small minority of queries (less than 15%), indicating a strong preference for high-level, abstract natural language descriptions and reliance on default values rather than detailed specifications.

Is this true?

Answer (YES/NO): YES